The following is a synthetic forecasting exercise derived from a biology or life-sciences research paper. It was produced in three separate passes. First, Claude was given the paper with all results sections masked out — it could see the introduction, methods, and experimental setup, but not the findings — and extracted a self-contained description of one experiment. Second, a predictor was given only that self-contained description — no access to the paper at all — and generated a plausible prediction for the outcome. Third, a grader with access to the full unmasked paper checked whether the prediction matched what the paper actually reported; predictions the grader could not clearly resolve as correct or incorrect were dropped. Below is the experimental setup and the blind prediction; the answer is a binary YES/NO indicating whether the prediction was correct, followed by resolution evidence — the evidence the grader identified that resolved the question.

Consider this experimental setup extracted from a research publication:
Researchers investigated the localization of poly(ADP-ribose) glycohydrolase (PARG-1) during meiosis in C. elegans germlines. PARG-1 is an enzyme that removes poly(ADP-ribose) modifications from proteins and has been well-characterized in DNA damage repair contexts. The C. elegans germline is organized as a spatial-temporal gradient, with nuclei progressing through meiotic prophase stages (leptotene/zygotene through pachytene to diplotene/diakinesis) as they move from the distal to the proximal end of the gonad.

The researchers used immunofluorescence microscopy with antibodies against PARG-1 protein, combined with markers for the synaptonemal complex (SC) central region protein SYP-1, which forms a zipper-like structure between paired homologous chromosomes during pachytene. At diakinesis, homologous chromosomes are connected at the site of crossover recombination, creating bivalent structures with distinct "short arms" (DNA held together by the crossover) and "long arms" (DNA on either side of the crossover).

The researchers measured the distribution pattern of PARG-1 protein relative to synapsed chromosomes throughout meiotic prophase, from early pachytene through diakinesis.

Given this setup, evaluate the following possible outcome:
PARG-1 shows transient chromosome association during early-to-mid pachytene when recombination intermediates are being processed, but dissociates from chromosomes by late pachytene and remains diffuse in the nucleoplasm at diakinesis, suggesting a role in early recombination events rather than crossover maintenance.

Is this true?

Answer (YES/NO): NO